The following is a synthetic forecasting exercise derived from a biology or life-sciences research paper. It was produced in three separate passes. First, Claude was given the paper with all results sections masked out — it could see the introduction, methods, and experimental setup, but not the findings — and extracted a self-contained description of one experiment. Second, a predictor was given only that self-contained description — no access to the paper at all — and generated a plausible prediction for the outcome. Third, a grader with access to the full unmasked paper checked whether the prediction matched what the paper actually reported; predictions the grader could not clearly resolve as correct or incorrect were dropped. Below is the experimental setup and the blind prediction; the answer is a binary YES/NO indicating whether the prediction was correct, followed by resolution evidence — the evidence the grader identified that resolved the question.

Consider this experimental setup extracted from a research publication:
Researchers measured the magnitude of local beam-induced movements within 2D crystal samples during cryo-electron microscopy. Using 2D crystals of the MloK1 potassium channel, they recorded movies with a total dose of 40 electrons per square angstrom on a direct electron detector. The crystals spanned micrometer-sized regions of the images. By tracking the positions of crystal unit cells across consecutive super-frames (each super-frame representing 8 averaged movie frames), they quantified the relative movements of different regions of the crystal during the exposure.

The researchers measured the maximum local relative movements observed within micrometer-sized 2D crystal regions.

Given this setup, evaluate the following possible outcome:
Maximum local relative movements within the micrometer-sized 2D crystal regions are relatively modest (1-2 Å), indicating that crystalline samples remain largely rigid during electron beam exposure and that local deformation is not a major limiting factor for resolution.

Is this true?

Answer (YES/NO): NO